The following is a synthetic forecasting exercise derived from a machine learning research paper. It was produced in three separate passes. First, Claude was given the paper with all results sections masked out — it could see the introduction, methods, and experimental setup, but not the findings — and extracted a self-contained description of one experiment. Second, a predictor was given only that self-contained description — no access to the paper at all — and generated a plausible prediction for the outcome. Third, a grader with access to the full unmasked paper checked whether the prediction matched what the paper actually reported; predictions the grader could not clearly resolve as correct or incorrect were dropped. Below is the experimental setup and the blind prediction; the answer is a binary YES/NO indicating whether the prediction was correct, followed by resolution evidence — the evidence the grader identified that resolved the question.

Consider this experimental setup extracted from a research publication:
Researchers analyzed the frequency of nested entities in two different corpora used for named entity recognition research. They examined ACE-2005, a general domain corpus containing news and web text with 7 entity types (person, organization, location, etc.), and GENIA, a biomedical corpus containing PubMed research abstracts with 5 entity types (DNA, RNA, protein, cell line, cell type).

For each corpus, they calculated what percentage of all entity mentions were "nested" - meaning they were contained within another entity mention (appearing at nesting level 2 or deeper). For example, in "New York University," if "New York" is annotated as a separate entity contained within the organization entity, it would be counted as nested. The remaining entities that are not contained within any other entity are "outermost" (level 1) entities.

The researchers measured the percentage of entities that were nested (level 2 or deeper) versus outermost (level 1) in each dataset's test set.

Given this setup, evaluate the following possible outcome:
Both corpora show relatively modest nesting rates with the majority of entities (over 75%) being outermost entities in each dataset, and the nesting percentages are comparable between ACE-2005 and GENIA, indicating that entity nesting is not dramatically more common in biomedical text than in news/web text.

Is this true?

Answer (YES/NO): NO